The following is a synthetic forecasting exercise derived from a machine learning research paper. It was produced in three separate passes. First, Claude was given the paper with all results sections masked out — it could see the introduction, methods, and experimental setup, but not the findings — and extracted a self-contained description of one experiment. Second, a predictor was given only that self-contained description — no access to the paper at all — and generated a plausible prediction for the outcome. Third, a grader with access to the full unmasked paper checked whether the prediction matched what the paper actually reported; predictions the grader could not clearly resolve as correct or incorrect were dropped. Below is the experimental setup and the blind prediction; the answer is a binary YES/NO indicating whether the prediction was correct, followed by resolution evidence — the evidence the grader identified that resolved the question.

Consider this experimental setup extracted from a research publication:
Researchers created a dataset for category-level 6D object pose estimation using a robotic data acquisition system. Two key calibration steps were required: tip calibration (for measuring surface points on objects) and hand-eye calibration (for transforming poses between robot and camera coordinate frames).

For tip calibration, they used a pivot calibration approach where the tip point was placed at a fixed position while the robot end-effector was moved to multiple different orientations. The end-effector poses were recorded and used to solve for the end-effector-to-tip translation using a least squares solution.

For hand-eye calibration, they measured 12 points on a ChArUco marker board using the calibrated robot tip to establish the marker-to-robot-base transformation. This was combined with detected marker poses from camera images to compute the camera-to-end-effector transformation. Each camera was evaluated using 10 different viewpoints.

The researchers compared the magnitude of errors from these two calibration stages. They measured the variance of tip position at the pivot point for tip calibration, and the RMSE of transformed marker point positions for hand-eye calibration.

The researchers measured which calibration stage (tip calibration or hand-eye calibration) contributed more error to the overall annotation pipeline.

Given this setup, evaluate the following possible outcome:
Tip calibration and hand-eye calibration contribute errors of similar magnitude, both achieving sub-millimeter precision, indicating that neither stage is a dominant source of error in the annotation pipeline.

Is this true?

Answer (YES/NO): NO